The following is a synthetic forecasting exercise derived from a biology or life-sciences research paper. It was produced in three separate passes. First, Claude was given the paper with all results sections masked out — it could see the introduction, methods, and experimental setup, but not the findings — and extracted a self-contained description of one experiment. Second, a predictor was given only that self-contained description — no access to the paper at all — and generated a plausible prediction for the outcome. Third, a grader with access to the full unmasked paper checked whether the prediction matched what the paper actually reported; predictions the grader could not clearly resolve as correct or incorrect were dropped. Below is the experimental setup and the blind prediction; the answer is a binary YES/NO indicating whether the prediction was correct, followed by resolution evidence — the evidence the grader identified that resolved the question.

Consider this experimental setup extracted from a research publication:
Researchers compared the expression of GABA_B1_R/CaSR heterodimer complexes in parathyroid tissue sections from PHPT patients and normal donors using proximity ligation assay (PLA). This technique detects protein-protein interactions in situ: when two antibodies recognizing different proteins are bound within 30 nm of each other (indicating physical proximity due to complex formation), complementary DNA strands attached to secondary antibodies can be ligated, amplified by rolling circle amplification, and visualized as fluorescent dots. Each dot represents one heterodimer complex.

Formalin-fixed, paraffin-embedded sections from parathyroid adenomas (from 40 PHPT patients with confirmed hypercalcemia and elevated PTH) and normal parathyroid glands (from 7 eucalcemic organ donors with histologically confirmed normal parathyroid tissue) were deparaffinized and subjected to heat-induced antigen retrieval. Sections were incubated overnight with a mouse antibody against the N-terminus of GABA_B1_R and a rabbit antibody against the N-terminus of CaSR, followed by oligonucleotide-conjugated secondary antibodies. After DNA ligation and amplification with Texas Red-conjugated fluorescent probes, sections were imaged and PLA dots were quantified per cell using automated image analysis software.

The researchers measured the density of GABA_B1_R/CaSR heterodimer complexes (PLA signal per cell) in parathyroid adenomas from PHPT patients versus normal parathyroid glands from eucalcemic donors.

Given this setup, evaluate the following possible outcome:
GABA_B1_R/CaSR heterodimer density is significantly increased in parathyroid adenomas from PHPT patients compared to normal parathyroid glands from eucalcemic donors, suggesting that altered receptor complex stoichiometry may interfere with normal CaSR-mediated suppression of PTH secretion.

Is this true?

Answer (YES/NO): YES